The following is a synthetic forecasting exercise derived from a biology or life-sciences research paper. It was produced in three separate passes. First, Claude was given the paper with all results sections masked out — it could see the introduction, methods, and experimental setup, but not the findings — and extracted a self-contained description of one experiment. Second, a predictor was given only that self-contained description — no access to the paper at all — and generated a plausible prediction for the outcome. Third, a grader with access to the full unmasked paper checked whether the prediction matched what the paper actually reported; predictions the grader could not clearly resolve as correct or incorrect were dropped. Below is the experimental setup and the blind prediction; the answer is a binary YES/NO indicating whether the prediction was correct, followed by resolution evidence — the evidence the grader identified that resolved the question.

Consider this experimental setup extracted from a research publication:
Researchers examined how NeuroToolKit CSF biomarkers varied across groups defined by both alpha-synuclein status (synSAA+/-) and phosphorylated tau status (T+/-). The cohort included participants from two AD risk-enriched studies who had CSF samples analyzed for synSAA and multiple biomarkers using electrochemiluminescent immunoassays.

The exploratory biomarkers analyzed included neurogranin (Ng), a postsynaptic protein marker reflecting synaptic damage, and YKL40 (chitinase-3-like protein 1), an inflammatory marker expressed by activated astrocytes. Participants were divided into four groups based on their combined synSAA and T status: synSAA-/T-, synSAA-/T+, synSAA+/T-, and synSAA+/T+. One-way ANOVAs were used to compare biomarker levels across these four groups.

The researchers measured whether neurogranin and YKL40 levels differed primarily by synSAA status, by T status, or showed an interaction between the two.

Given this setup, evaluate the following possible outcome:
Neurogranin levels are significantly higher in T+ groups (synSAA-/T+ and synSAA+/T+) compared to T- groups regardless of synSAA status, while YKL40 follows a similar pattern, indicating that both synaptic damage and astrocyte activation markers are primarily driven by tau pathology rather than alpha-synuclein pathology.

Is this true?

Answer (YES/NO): YES